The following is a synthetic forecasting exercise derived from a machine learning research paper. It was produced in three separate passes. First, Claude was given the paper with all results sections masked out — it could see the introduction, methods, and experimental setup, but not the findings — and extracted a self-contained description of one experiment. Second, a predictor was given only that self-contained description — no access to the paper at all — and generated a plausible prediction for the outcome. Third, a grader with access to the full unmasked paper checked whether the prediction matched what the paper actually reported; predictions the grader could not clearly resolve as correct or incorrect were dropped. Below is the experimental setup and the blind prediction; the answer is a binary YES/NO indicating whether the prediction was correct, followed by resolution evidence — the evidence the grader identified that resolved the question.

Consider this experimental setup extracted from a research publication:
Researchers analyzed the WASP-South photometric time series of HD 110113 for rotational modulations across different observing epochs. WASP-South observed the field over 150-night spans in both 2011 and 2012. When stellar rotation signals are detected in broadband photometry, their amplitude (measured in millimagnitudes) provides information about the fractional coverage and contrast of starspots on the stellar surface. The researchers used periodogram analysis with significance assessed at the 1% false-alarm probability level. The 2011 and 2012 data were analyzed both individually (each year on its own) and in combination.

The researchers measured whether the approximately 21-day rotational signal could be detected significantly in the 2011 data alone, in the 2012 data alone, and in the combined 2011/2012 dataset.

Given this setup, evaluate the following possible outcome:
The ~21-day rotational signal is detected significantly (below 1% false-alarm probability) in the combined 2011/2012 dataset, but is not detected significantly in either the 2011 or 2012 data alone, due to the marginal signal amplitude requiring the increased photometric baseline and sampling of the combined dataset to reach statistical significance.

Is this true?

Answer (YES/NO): NO